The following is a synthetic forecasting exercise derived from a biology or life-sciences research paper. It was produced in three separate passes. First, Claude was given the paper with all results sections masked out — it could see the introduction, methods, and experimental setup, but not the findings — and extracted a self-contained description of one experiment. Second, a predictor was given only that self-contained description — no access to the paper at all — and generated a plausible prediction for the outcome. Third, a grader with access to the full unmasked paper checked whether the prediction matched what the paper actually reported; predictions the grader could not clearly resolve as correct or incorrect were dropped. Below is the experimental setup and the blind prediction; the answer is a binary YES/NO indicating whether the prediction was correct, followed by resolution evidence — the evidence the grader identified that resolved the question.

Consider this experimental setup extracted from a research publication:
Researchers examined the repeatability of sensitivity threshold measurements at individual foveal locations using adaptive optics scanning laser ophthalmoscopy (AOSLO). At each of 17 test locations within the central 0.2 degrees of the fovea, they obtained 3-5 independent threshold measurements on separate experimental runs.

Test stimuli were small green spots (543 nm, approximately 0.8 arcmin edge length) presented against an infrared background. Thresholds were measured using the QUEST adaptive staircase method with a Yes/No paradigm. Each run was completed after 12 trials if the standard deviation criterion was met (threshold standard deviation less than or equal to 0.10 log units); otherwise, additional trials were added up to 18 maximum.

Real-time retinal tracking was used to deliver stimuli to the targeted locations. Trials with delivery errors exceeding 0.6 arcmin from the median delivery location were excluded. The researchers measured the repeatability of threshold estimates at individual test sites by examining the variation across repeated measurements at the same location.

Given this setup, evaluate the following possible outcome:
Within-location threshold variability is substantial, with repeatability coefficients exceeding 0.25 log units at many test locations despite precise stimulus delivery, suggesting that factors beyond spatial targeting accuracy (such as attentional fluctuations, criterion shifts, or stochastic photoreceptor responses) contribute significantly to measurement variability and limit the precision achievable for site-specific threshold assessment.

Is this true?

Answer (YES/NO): NO